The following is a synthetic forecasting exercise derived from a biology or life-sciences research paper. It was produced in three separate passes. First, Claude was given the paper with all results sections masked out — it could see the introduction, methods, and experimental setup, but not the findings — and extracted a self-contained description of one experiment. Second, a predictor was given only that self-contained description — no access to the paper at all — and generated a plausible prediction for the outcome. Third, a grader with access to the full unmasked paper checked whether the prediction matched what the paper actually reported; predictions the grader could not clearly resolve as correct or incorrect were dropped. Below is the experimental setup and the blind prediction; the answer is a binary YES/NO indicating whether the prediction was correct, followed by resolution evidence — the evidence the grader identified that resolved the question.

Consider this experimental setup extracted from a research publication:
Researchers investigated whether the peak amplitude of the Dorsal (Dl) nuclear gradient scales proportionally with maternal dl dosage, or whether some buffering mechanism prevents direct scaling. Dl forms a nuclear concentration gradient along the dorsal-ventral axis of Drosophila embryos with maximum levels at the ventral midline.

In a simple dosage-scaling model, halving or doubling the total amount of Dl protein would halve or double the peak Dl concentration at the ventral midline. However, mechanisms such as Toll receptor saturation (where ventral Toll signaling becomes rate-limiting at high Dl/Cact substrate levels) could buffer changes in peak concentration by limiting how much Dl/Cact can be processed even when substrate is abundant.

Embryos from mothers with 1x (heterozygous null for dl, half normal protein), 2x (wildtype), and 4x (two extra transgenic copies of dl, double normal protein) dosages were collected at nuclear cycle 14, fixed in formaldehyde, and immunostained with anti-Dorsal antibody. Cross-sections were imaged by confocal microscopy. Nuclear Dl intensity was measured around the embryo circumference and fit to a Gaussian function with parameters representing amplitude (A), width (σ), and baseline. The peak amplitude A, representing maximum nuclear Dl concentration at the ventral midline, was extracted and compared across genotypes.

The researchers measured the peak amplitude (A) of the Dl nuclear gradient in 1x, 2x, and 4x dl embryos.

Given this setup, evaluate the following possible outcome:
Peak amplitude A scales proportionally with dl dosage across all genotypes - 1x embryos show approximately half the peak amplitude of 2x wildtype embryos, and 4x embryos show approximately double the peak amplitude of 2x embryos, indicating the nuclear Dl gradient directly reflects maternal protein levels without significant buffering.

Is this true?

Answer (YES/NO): NO